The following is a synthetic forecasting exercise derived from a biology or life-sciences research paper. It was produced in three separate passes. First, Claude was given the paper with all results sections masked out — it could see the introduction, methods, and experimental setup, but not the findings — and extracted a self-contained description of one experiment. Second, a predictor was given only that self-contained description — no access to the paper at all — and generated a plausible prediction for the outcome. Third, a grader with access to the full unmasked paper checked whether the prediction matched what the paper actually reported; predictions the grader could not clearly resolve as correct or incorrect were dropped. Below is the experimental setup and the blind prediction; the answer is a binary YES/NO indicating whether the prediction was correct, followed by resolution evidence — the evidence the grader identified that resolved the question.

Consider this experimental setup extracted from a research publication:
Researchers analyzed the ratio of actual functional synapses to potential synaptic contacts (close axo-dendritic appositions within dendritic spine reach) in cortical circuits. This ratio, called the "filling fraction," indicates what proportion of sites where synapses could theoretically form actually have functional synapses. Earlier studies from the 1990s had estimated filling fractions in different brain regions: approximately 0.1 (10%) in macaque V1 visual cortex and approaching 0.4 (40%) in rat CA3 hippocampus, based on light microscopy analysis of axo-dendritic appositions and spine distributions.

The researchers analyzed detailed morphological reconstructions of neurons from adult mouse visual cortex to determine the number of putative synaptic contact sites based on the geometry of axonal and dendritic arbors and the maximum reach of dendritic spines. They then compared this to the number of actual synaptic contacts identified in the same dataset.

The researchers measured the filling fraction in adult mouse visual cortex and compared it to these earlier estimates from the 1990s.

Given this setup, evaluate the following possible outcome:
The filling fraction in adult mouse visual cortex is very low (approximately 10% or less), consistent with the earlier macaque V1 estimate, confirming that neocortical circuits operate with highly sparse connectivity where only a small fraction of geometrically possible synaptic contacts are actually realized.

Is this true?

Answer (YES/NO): NO